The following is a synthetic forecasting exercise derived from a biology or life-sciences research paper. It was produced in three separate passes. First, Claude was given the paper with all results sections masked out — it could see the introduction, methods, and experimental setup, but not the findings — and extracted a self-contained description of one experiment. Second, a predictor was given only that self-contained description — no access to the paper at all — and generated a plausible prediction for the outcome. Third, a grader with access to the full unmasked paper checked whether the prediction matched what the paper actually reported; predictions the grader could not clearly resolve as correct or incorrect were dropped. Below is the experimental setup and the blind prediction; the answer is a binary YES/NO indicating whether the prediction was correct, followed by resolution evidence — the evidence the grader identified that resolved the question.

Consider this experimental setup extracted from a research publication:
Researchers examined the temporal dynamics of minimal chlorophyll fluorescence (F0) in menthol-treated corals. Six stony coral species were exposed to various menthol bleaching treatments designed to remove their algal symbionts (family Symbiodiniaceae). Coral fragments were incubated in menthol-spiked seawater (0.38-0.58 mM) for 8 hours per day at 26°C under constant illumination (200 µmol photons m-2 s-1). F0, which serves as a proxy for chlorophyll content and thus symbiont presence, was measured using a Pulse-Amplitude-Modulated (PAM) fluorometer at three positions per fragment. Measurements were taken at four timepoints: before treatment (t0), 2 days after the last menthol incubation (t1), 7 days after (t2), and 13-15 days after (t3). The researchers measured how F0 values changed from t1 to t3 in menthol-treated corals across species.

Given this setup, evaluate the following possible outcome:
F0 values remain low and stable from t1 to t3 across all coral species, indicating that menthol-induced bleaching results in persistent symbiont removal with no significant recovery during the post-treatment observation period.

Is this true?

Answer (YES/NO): NO